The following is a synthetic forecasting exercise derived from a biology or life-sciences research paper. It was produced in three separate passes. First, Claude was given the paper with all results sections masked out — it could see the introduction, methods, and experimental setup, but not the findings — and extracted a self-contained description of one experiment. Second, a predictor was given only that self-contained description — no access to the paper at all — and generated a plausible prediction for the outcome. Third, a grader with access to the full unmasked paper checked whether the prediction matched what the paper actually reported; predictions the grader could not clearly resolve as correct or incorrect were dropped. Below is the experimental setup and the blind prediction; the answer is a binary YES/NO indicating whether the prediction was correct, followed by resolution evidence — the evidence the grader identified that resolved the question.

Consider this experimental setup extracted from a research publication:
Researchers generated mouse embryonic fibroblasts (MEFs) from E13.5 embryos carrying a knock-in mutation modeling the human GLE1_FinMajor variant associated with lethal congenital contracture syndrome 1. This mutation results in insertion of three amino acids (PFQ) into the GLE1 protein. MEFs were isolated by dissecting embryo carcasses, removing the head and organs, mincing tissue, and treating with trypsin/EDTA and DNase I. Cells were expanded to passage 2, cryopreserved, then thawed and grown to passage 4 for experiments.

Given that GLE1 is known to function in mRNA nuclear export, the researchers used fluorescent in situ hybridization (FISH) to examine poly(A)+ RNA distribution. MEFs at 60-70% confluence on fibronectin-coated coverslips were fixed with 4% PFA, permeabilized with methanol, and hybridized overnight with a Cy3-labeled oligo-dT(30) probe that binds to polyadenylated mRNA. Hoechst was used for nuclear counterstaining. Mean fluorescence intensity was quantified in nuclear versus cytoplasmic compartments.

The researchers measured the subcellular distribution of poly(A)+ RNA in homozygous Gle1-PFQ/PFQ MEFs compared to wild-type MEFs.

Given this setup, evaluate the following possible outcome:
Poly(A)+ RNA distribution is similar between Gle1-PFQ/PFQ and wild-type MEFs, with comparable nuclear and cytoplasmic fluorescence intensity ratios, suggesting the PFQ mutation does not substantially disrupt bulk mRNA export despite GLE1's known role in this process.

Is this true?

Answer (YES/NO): YES